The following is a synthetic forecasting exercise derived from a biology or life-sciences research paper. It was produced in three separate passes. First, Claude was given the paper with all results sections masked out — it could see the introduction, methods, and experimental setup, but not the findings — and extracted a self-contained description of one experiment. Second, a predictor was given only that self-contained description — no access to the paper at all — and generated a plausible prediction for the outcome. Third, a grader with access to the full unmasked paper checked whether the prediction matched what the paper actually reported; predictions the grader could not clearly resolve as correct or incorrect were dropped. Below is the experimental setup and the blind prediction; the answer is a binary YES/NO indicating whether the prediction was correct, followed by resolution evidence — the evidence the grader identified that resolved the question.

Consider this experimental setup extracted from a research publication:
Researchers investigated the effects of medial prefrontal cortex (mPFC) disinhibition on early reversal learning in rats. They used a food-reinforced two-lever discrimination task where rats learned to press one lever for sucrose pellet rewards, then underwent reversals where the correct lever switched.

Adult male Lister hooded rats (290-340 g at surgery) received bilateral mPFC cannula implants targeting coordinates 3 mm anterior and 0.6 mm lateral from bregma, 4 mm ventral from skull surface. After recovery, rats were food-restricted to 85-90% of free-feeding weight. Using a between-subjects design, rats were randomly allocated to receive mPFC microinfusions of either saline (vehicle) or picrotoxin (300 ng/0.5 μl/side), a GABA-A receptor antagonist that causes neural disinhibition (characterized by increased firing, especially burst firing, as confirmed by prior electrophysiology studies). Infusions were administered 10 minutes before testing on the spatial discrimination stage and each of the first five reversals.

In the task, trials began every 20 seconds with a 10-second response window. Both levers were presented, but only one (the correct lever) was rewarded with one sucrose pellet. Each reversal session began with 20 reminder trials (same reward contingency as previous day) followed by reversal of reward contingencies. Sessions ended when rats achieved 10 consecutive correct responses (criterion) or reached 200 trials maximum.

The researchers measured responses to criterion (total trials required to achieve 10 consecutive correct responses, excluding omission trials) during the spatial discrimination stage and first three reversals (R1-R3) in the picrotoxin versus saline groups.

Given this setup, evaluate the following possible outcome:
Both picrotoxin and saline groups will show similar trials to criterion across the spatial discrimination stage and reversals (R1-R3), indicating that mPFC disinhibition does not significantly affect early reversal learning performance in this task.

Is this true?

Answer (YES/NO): NO